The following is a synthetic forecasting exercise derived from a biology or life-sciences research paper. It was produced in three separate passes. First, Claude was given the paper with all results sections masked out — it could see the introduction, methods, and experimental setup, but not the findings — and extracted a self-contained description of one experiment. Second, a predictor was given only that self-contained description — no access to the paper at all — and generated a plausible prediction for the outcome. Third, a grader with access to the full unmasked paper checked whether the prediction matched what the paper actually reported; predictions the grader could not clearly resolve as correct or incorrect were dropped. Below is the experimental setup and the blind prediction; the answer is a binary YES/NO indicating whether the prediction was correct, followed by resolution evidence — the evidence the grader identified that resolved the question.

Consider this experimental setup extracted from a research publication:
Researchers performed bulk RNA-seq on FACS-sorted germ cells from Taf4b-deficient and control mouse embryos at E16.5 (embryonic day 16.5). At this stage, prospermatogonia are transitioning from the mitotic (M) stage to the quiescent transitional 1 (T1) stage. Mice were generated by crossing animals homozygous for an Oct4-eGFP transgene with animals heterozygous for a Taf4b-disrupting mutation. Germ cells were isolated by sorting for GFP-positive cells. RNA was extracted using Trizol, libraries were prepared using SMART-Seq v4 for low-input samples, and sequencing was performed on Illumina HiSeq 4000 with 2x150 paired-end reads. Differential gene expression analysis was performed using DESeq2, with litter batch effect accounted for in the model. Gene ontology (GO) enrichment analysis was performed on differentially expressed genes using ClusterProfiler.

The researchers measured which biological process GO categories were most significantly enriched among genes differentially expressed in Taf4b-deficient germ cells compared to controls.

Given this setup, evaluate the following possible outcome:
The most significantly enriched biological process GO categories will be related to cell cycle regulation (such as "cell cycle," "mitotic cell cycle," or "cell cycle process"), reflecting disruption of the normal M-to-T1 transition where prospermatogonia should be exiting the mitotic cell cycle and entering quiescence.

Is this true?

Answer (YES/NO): YES